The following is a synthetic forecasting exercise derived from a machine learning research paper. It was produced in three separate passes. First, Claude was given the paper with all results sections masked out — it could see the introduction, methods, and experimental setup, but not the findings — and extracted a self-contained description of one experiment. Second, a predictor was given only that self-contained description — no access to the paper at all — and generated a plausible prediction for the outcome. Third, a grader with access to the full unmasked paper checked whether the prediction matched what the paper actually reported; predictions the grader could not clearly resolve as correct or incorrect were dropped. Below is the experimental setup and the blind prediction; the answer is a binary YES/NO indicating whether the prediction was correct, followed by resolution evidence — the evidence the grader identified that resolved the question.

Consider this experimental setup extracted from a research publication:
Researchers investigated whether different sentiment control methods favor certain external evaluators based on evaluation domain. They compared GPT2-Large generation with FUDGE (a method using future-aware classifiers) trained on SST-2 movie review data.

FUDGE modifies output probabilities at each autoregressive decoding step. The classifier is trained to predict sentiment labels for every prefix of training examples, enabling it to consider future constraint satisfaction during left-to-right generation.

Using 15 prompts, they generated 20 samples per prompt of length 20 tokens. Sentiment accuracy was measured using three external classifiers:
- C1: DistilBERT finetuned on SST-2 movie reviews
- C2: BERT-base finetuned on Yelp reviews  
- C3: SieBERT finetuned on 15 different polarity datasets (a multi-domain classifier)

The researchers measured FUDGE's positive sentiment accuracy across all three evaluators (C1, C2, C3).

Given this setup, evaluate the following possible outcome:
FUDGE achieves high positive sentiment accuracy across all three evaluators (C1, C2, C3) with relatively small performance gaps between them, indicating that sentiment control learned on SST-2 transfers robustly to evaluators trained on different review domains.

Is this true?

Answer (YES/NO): NO